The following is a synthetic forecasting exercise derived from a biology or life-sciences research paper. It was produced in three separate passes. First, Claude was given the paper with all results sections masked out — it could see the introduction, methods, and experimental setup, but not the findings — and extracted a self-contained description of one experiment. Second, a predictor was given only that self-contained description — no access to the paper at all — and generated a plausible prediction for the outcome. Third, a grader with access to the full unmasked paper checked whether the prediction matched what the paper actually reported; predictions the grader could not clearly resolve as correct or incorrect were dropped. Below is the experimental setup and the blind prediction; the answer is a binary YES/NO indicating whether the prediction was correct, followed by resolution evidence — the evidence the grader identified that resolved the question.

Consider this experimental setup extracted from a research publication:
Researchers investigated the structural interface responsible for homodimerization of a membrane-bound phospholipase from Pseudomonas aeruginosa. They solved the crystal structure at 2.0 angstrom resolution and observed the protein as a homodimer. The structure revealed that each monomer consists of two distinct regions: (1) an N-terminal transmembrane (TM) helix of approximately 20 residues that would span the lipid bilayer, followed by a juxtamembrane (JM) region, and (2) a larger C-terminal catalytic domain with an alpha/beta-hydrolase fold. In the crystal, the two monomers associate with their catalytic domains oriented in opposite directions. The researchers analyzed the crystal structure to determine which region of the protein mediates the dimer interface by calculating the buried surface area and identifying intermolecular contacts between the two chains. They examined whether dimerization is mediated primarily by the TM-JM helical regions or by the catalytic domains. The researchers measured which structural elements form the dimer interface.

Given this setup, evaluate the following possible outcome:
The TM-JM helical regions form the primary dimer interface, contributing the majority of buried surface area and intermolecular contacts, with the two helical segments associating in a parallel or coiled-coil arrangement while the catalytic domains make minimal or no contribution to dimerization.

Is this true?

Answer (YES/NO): YES